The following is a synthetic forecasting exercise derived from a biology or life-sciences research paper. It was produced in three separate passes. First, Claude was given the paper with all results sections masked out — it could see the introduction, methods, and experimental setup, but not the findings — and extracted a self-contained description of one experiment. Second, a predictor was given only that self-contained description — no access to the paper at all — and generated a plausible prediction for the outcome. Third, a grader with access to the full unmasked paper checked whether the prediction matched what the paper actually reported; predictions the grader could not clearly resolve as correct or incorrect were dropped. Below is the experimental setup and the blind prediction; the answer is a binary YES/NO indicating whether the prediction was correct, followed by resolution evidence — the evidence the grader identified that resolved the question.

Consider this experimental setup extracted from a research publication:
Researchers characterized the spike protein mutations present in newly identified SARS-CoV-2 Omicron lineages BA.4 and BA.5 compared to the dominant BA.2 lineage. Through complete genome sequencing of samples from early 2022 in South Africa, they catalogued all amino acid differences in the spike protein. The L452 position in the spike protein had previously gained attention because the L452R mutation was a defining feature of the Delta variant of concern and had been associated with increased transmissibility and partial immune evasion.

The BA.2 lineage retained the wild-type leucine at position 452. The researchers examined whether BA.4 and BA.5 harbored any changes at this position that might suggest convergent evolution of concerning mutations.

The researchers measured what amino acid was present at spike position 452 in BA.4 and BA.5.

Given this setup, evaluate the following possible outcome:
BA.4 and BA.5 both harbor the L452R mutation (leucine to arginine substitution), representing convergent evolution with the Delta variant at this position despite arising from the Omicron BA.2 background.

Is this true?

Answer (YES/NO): YES